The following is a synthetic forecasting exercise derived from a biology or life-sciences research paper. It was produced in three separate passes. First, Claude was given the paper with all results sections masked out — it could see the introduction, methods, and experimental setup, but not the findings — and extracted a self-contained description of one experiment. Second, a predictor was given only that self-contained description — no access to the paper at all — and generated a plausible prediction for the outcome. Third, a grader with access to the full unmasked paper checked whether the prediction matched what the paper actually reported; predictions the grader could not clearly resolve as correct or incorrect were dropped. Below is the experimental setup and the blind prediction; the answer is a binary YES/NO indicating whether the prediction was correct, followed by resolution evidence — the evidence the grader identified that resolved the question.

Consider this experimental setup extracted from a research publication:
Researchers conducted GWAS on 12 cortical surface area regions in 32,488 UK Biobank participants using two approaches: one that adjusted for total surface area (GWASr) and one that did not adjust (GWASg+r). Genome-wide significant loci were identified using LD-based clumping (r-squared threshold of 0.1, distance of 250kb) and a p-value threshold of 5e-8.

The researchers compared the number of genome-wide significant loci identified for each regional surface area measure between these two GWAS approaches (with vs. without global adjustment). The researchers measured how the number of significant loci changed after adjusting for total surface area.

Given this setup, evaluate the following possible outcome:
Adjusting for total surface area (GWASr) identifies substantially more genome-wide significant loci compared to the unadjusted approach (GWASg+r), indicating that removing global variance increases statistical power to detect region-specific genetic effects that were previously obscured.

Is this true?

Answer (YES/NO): NO